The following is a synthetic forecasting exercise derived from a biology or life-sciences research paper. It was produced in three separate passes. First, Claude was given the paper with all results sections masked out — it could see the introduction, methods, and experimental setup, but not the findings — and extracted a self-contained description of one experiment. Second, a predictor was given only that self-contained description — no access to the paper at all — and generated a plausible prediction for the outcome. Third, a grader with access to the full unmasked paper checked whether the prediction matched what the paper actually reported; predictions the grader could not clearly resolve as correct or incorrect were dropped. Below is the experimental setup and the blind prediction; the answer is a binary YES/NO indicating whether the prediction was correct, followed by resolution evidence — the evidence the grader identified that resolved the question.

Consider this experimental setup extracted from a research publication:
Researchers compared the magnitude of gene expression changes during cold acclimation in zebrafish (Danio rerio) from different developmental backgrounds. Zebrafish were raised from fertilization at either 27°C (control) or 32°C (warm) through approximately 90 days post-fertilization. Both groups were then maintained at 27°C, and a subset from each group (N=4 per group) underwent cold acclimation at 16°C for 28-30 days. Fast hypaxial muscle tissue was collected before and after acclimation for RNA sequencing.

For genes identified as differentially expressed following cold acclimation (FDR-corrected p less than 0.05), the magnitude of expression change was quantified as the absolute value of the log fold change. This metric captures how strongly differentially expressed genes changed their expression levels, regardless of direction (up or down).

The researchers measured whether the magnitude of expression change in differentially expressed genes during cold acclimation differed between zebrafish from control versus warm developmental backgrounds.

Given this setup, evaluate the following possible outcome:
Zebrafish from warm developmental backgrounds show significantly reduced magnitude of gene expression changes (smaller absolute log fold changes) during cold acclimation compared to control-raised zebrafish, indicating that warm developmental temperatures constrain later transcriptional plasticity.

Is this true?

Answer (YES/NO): NO